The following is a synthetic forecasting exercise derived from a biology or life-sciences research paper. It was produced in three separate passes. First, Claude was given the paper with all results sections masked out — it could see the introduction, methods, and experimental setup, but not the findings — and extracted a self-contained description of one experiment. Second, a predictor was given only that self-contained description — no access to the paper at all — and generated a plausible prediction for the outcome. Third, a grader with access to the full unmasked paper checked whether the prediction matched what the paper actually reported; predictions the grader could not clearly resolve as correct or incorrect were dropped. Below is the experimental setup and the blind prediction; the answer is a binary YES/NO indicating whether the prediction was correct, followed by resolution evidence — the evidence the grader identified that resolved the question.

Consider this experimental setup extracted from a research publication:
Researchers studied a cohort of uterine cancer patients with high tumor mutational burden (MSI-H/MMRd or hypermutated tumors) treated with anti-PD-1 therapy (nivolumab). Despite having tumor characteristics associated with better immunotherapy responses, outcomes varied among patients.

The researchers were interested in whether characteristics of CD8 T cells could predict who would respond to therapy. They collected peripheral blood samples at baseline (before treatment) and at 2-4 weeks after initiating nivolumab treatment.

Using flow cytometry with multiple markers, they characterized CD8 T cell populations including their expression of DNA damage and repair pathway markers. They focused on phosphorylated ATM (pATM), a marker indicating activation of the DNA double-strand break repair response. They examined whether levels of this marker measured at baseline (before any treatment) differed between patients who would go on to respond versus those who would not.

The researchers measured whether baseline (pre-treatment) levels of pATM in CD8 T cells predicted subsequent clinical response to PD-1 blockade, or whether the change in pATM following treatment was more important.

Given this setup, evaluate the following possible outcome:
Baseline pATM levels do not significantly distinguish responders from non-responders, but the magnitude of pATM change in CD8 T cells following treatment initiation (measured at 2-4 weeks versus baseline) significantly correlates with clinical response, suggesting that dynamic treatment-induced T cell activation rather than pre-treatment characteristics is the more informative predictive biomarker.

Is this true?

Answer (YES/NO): YES